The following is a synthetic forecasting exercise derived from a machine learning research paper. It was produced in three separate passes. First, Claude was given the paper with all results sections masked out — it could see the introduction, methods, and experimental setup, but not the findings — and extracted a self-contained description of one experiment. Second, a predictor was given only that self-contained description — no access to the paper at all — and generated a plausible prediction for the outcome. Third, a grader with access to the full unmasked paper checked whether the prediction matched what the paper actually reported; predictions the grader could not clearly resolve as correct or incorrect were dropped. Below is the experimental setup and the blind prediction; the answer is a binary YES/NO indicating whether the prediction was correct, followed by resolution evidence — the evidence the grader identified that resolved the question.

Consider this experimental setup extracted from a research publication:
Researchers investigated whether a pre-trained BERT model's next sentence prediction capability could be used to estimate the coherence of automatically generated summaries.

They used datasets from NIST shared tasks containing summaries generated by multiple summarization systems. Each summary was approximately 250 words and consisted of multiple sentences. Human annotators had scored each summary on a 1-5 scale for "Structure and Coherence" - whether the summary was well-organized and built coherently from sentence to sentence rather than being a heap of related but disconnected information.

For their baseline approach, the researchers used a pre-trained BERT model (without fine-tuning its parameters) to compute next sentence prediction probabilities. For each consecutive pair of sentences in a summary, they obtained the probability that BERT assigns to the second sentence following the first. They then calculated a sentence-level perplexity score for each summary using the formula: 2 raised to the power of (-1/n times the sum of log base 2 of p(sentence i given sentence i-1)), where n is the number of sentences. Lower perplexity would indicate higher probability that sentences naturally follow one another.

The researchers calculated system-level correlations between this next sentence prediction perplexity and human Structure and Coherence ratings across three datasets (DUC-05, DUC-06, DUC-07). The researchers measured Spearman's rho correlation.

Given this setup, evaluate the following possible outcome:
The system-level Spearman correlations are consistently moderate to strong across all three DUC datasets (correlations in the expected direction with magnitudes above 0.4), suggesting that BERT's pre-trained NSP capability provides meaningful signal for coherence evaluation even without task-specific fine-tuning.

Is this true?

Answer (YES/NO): NO